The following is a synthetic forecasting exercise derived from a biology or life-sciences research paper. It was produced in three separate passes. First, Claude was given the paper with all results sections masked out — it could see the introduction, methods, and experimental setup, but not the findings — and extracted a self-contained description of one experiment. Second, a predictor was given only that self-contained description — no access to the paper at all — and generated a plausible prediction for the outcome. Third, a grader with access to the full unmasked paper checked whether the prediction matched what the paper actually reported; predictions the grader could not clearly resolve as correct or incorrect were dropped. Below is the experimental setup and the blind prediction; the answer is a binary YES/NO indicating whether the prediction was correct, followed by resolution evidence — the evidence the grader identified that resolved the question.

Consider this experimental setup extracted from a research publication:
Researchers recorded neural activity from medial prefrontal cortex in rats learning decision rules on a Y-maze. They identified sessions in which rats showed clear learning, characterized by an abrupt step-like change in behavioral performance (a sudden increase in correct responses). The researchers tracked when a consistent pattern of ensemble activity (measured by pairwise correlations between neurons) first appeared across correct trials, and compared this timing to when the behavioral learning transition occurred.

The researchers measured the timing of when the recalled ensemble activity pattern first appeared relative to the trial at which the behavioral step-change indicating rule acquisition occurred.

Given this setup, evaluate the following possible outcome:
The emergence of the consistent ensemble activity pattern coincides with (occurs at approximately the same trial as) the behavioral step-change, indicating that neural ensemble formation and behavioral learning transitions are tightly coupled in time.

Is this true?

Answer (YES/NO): NO